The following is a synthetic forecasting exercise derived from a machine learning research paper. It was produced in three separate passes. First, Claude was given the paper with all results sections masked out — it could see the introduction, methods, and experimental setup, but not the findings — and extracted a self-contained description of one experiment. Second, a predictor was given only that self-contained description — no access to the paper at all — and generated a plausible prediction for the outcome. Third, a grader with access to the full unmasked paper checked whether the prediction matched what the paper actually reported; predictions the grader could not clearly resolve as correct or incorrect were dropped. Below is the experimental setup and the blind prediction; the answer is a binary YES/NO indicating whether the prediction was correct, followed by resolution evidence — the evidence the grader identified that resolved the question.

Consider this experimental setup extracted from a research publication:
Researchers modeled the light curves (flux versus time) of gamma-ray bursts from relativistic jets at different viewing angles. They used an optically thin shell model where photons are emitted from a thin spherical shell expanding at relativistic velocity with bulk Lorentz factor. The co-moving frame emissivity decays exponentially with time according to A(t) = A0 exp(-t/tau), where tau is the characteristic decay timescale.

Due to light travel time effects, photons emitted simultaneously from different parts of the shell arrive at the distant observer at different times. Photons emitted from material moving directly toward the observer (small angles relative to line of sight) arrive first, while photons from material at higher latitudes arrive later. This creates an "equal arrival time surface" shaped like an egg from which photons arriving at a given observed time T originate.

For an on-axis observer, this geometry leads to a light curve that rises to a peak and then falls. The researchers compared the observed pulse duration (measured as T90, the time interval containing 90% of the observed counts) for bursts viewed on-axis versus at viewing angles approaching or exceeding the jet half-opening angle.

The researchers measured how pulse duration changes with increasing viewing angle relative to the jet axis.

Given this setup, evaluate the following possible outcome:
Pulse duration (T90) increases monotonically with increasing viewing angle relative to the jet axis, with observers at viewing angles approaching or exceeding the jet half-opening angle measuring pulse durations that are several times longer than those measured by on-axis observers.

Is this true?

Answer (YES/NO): NO